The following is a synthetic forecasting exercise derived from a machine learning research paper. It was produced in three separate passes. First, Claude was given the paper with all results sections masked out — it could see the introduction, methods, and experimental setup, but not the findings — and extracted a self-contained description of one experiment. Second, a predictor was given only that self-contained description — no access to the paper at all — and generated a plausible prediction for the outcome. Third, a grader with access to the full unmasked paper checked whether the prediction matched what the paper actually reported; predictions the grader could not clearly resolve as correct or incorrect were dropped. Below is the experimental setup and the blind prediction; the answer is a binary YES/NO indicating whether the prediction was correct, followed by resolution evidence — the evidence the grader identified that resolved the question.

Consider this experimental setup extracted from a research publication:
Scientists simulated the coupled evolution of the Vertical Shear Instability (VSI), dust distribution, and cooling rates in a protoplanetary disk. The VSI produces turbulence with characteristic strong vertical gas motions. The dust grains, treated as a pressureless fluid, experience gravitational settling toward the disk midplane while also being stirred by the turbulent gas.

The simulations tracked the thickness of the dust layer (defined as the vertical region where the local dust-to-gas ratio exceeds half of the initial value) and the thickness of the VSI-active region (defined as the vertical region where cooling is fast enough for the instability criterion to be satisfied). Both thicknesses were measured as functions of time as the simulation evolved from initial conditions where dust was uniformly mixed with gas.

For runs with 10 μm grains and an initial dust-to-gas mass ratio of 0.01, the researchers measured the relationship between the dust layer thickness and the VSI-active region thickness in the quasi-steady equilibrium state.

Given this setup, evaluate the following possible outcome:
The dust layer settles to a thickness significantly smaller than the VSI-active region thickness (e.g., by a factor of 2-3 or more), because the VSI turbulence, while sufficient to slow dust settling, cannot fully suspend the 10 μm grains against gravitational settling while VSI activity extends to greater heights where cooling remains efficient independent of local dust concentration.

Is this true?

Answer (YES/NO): NO